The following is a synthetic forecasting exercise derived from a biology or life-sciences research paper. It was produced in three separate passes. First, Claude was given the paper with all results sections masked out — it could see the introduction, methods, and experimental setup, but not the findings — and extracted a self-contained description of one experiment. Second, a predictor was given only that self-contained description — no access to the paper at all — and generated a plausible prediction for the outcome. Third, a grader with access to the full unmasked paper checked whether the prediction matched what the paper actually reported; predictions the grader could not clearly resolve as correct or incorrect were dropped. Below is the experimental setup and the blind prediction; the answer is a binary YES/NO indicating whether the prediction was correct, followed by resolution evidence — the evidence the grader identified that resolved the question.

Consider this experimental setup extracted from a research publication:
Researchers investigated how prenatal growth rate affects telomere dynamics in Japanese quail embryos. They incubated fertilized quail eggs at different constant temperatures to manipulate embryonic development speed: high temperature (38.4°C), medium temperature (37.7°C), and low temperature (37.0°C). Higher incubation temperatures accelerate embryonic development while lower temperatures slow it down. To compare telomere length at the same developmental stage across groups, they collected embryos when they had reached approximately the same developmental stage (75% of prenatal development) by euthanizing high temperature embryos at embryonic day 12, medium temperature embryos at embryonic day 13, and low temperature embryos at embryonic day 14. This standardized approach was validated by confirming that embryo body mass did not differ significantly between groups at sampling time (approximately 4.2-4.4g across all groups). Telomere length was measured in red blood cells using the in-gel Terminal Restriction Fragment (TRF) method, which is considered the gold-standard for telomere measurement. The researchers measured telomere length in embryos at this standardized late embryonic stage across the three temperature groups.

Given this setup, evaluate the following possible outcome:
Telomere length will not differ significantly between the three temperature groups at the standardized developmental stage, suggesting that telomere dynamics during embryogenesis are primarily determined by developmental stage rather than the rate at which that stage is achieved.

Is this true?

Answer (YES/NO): YES